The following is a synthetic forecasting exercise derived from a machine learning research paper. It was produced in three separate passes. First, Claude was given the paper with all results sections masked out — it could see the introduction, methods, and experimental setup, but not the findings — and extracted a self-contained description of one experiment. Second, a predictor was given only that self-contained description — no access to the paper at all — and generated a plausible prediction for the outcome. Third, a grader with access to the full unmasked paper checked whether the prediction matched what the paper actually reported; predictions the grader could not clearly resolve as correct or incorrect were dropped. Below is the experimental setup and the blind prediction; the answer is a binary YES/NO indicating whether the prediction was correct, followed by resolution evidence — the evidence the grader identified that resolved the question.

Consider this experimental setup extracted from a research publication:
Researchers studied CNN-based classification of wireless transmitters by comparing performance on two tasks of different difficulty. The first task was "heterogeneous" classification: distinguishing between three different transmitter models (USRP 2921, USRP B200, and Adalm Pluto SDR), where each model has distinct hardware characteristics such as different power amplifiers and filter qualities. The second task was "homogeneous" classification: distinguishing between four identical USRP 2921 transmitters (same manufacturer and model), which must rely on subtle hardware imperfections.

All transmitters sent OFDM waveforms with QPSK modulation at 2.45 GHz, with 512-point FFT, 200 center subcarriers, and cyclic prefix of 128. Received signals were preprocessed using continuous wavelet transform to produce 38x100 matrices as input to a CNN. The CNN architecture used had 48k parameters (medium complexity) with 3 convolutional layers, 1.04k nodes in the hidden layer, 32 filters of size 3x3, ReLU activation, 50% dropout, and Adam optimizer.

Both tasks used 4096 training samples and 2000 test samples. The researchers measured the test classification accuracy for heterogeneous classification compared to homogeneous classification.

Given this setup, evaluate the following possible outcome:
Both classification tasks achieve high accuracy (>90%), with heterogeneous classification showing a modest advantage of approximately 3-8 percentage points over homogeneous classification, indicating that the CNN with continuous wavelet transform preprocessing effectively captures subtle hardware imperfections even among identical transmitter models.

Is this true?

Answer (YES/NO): NO